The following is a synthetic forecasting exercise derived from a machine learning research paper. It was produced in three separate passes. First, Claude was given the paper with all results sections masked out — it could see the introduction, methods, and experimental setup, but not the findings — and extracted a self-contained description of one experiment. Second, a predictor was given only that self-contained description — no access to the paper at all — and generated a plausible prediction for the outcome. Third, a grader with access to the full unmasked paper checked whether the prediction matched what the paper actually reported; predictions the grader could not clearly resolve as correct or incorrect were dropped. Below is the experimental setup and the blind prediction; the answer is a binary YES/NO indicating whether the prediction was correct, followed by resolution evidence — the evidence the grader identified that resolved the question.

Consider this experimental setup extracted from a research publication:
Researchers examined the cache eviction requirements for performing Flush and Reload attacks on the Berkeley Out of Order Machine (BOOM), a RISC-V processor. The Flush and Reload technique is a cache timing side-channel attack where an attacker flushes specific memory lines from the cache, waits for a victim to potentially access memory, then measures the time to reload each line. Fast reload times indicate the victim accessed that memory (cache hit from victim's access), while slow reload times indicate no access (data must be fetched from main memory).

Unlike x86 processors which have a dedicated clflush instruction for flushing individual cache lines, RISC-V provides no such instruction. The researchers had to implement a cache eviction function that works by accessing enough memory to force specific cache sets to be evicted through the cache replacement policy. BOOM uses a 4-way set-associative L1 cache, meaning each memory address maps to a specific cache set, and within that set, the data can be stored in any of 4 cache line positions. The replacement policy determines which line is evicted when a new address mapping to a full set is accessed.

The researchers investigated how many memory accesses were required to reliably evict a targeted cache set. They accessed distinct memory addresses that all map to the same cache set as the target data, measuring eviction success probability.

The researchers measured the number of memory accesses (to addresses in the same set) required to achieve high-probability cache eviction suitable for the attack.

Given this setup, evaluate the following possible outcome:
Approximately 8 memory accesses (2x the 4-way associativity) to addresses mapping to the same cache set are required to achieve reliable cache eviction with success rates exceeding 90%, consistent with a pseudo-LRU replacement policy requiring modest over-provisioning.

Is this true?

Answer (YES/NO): NO